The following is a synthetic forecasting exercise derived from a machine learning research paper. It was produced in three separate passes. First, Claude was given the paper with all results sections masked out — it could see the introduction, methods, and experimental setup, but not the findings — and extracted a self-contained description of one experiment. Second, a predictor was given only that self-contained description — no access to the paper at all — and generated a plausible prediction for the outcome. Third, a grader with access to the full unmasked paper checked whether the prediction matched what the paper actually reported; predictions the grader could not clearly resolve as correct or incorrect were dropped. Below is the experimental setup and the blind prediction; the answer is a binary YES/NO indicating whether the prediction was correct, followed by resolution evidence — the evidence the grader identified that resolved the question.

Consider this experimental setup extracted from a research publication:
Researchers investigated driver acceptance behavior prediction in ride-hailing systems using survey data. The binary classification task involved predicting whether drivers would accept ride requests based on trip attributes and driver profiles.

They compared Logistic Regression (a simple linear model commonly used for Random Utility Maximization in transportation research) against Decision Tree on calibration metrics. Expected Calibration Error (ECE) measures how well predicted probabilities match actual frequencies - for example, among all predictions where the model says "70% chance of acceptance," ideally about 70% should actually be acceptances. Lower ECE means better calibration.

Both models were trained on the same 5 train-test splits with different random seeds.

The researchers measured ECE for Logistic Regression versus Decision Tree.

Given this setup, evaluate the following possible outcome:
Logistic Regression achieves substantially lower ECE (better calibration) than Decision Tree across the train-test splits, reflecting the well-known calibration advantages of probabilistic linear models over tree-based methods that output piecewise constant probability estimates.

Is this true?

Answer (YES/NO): NO